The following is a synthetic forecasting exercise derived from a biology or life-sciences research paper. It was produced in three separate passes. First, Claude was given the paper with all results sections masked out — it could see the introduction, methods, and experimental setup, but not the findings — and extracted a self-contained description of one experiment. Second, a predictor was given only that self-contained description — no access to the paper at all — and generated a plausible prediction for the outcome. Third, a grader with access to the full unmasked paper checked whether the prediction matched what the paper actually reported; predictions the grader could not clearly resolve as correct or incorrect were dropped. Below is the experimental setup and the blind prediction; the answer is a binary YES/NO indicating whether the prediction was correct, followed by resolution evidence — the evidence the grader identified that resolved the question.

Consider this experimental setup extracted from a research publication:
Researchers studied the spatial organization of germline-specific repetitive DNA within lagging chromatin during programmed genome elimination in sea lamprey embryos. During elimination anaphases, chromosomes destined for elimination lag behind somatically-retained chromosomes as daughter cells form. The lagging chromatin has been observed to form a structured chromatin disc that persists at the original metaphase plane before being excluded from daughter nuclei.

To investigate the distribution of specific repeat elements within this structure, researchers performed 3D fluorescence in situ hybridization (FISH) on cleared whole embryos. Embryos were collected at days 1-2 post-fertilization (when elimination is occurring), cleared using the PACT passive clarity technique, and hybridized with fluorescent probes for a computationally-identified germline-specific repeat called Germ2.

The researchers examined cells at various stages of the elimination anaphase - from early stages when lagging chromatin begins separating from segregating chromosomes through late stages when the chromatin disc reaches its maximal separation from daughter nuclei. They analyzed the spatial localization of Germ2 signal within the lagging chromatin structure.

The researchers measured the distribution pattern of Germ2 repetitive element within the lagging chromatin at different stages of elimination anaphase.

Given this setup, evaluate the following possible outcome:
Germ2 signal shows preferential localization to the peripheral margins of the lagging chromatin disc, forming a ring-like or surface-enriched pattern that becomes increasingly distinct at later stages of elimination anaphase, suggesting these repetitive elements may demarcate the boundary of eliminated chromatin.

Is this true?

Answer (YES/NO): NO